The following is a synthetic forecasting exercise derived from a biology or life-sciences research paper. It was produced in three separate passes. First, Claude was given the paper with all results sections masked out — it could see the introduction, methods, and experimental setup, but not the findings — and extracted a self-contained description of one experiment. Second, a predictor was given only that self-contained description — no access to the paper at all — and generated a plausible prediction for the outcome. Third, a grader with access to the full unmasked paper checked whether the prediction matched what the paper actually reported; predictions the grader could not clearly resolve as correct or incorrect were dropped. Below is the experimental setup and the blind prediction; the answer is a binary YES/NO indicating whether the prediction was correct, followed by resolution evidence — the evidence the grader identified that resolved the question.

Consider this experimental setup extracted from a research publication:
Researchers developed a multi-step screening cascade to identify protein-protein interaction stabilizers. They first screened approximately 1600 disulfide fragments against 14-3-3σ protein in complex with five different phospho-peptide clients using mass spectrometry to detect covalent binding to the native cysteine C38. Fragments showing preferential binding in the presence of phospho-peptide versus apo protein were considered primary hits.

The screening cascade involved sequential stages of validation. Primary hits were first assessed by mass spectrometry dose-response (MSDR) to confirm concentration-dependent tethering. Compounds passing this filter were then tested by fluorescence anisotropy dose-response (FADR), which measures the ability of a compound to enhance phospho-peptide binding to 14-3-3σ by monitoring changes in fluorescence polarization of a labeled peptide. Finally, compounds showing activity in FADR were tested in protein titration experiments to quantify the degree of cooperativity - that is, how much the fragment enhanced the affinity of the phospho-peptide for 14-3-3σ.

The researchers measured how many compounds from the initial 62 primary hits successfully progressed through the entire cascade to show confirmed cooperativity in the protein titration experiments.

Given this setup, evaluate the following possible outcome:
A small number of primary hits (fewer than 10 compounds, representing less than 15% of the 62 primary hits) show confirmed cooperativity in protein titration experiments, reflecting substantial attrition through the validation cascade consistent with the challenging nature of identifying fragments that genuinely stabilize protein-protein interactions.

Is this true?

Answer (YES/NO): YES